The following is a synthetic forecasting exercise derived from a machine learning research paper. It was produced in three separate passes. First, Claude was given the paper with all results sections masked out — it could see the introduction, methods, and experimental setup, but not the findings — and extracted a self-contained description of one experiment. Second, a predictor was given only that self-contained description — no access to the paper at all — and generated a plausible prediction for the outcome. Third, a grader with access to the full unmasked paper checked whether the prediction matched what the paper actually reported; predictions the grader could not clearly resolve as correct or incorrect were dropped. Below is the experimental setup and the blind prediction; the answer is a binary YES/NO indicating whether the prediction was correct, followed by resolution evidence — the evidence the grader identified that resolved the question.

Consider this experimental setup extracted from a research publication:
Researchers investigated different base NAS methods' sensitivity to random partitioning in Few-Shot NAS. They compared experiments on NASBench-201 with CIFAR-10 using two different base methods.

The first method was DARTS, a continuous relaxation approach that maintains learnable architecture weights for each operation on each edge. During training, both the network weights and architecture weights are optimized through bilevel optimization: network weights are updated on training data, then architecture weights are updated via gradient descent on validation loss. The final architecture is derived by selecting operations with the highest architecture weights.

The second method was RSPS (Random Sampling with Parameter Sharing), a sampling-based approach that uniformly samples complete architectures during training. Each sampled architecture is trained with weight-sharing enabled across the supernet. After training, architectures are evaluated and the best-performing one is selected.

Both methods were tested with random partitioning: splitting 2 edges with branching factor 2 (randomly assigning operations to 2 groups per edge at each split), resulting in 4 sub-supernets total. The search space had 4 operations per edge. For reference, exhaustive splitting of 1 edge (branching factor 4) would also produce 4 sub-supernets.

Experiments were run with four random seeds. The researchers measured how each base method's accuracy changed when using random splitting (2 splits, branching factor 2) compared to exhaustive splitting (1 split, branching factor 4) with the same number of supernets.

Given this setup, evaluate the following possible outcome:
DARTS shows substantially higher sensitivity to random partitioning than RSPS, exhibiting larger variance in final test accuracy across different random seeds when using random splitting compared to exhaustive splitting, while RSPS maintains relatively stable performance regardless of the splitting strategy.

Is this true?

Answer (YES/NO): NO